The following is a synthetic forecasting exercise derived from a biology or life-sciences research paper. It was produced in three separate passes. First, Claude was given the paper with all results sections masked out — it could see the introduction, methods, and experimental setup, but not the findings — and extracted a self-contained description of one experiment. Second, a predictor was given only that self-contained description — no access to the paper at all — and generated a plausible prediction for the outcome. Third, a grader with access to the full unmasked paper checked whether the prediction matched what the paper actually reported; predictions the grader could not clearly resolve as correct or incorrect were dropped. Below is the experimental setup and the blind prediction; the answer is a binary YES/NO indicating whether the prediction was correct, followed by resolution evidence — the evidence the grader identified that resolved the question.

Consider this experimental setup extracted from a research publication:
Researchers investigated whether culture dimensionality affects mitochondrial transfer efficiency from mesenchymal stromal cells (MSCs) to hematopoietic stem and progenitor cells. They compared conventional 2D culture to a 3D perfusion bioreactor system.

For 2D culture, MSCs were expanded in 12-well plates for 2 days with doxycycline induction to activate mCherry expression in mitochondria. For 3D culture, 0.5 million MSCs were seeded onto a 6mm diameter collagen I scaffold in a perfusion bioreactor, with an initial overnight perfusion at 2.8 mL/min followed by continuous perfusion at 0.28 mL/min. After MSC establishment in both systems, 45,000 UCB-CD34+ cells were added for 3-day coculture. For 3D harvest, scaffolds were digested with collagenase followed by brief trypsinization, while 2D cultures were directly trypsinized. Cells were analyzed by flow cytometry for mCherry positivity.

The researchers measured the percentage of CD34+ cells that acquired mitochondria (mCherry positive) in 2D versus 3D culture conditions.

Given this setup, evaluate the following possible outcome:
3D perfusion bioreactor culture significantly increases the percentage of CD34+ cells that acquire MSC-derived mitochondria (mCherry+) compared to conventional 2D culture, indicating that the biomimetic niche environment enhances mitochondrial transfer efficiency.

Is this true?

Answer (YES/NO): YES